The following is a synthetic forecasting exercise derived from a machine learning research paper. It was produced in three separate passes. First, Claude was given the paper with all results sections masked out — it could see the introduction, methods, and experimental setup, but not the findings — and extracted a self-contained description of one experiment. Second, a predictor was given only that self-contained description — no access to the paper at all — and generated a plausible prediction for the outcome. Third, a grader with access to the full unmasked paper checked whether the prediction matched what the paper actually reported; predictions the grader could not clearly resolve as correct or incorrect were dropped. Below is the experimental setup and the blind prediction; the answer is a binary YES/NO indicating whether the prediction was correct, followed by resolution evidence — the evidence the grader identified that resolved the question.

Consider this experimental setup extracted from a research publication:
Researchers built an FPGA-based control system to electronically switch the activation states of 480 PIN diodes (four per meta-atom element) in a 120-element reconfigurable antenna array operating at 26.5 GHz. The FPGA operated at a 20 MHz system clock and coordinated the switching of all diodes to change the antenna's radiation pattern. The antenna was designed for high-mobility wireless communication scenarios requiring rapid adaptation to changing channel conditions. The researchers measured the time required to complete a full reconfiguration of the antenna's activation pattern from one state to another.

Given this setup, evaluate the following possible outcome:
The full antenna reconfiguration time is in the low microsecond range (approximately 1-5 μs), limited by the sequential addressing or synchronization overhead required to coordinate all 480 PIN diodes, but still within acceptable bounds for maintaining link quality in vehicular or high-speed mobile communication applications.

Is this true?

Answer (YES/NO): NO